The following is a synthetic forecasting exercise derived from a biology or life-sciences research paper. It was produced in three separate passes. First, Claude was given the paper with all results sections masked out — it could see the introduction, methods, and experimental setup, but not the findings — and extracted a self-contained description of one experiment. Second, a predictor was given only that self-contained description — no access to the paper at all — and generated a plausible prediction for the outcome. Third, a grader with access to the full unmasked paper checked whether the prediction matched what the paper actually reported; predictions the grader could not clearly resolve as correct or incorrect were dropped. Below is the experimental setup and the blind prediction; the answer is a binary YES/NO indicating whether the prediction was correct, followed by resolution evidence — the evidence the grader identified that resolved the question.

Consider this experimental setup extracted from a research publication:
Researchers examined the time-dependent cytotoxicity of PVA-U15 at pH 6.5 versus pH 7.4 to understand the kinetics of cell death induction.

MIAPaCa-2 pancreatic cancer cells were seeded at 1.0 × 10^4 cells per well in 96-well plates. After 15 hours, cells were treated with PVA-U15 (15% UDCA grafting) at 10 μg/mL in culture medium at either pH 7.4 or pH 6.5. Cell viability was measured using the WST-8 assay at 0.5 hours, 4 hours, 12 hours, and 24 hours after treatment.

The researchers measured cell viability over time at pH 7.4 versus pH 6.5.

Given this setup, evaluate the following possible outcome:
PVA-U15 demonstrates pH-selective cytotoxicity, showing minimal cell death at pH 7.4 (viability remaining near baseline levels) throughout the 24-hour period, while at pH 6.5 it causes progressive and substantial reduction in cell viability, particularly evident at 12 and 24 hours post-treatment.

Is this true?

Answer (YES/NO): YES